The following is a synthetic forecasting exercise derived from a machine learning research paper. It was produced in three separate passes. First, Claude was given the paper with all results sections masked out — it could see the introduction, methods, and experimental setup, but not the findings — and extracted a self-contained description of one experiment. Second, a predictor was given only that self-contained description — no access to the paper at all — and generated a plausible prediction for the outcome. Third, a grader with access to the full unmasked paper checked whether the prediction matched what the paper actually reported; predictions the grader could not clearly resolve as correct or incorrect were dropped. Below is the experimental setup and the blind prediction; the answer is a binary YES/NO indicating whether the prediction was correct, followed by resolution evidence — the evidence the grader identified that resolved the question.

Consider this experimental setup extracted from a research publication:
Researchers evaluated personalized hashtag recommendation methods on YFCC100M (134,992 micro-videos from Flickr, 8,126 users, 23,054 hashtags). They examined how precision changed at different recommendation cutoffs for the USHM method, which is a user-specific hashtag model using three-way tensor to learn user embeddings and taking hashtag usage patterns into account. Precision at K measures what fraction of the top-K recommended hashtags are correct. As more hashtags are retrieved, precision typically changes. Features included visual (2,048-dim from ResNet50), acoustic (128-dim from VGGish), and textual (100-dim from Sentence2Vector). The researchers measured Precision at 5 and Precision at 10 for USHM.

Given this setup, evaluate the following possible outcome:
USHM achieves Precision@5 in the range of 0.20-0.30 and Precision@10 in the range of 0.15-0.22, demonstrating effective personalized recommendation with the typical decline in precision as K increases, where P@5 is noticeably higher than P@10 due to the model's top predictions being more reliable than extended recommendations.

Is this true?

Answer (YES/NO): NO